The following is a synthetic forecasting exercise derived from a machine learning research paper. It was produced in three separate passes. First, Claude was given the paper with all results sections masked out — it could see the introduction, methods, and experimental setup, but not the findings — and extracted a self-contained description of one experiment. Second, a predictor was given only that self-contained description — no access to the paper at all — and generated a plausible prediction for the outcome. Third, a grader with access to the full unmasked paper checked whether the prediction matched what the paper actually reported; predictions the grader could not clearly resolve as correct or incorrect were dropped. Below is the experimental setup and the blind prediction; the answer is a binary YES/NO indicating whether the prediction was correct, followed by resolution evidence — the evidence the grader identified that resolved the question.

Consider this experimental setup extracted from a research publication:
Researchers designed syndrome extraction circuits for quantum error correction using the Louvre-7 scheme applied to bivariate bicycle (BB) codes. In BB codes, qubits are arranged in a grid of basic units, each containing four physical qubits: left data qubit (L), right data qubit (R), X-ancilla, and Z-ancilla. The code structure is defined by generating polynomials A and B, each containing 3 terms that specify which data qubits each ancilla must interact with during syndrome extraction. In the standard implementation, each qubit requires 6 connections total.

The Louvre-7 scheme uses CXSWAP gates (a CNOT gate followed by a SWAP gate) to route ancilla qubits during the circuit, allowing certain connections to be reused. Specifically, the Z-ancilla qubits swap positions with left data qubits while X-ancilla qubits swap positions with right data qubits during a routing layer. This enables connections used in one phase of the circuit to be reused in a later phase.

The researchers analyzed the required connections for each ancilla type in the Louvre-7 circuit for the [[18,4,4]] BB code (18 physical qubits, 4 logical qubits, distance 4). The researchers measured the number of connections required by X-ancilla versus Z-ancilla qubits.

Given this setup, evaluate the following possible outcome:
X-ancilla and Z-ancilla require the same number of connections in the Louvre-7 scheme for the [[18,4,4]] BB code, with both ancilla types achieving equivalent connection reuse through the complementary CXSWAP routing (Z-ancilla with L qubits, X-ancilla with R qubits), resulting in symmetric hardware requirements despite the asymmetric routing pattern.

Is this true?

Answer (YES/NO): NO